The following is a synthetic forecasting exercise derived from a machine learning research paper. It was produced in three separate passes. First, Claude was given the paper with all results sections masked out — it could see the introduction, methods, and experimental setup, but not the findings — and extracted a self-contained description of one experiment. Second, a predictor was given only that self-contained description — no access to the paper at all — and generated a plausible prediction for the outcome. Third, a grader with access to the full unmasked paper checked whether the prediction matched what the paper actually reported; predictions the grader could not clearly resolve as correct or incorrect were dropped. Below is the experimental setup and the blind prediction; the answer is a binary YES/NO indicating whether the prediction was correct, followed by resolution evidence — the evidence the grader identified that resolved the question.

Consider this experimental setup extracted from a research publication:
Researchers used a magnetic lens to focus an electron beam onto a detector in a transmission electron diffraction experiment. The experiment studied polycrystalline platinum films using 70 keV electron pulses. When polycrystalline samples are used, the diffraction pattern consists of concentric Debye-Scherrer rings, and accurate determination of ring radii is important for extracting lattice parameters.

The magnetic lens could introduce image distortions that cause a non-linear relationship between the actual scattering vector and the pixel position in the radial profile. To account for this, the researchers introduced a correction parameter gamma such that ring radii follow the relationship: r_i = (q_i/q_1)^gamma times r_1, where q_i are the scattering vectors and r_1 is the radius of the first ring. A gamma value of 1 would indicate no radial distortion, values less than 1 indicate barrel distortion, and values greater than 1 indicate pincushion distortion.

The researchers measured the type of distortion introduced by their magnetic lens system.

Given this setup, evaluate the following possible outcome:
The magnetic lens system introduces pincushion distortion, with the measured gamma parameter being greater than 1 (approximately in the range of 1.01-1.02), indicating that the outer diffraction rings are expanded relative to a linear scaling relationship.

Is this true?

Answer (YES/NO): NO